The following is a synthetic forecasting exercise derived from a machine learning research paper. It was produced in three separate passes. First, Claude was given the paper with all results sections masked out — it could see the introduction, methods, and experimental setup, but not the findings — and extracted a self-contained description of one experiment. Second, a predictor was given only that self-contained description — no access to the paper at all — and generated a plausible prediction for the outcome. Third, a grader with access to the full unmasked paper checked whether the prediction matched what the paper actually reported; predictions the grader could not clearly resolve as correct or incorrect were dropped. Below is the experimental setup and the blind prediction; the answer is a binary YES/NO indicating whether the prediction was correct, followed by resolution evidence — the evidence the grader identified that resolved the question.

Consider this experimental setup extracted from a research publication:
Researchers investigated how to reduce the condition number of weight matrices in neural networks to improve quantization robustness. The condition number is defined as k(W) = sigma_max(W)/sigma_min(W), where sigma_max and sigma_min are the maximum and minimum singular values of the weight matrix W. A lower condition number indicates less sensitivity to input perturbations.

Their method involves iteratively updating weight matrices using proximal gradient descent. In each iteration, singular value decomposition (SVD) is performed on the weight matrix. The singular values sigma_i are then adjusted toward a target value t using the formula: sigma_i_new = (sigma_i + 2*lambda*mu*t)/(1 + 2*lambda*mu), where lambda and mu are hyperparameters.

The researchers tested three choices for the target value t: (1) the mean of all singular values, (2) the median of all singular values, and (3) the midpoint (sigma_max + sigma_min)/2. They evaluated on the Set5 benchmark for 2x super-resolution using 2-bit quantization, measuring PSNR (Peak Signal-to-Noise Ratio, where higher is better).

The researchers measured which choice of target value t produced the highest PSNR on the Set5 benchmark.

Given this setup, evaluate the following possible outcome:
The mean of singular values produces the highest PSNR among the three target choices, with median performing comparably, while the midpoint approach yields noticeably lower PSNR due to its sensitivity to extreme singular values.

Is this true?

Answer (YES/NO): NO